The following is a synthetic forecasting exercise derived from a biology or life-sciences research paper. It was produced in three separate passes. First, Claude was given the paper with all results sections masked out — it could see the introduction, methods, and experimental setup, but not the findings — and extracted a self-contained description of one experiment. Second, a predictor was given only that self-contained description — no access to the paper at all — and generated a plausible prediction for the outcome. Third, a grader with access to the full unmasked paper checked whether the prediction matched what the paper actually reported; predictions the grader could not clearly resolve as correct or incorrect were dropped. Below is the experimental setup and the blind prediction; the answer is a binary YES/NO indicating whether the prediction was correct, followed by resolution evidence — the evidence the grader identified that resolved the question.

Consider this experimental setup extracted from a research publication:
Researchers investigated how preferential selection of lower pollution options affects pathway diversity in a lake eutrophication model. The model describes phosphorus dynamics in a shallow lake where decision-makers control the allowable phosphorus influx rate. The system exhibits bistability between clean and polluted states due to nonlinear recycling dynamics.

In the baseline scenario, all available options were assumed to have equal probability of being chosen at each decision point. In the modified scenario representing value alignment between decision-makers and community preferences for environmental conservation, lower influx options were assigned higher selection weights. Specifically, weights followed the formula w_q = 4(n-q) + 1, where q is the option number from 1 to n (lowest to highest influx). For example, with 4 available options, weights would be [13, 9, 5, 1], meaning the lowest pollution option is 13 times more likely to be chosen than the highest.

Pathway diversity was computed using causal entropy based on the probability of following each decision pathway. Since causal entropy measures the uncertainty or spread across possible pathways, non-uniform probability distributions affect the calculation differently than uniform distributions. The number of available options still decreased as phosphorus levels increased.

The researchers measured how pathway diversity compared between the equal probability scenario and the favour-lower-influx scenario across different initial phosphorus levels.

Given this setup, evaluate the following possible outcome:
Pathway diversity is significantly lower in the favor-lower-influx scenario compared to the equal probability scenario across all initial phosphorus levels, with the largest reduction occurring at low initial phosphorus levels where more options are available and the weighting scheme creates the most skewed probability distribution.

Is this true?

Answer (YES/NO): NO